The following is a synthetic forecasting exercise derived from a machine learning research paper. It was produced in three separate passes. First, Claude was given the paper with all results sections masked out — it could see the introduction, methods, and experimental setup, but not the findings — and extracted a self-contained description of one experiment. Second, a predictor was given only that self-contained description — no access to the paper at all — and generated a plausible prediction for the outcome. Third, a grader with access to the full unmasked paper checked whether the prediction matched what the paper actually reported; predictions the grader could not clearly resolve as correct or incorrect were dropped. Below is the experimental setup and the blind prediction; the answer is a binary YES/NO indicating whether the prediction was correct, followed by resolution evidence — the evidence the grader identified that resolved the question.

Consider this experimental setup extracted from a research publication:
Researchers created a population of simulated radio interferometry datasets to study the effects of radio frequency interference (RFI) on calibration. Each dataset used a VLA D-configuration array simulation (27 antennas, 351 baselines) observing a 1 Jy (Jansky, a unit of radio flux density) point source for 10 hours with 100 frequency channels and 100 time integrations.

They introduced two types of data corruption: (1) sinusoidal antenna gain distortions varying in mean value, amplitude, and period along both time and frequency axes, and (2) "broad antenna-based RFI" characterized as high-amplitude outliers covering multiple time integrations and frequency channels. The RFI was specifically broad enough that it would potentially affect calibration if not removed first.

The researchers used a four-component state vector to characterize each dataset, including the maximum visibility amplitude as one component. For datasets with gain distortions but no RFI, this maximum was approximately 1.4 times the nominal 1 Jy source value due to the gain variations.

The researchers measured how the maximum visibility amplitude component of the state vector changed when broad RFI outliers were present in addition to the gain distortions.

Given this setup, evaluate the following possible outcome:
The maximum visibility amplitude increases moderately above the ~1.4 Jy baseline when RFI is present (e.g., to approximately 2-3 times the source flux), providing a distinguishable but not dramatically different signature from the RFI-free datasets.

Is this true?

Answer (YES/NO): NO